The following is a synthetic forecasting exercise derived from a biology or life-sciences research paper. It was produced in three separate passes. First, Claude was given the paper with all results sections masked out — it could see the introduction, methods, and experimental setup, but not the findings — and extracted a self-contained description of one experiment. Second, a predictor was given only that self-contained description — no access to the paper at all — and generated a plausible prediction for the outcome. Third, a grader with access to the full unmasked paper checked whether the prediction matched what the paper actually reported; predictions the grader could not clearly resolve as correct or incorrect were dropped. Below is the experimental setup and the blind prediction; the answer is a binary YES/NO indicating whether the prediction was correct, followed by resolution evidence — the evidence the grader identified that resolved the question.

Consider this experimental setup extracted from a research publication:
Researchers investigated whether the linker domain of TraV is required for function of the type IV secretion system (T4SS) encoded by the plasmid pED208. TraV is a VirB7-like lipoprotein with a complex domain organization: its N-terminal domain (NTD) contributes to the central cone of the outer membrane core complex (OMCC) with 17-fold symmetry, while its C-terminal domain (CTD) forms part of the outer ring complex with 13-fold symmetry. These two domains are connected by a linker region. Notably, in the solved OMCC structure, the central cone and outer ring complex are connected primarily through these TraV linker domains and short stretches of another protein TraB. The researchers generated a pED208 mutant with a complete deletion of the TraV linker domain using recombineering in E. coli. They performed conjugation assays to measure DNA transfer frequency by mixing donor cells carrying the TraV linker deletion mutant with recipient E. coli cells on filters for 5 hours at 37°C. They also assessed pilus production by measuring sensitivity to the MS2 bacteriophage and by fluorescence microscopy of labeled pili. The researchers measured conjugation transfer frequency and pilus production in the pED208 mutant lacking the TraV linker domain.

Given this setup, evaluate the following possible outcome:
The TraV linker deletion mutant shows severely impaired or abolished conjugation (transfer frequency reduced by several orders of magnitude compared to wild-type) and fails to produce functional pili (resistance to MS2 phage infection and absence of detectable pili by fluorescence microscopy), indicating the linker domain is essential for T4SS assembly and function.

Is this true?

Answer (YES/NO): NO